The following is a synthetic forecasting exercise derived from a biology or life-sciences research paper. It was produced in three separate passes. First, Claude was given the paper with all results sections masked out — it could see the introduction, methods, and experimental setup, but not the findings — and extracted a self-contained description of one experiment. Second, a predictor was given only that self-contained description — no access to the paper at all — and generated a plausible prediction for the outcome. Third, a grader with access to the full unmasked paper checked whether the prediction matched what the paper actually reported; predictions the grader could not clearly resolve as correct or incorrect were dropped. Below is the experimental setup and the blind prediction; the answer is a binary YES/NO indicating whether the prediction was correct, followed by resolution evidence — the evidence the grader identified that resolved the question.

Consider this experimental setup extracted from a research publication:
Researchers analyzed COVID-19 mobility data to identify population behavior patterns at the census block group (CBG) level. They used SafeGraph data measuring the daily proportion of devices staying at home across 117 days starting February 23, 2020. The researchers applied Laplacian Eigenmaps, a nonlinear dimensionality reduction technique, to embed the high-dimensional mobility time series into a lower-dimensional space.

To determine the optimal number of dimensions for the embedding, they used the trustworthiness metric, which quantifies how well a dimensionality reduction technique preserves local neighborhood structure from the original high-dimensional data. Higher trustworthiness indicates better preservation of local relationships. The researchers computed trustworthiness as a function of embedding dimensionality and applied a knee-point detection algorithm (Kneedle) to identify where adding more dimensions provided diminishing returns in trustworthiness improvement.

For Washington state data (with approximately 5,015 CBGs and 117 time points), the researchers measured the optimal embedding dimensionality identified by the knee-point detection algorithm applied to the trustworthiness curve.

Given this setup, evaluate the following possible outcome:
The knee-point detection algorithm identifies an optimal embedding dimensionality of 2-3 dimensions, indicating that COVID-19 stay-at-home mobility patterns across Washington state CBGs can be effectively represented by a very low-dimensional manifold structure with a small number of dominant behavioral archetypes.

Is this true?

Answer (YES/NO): NO